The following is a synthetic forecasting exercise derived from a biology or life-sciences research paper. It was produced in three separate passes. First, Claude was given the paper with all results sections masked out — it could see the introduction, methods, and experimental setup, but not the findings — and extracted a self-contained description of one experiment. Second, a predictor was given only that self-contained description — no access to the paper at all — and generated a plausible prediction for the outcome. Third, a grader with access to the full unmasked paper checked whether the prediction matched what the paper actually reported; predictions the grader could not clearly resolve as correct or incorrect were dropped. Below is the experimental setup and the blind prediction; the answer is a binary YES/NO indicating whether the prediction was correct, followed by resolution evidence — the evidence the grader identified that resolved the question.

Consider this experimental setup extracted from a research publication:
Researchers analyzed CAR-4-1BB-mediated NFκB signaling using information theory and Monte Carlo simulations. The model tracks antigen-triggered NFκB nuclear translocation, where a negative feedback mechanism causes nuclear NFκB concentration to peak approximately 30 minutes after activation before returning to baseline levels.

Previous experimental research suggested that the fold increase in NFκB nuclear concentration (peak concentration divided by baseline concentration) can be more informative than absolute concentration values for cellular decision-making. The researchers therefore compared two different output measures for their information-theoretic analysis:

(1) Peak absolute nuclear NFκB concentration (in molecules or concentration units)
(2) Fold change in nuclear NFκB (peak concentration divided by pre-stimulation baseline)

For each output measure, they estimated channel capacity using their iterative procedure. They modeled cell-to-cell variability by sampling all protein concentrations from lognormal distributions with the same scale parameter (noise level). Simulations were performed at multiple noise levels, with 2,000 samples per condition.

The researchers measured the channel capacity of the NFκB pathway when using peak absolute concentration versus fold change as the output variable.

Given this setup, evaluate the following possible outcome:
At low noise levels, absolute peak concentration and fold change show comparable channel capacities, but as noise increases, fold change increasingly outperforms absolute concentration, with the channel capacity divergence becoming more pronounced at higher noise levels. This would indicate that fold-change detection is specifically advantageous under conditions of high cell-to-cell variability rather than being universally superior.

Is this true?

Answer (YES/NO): YES